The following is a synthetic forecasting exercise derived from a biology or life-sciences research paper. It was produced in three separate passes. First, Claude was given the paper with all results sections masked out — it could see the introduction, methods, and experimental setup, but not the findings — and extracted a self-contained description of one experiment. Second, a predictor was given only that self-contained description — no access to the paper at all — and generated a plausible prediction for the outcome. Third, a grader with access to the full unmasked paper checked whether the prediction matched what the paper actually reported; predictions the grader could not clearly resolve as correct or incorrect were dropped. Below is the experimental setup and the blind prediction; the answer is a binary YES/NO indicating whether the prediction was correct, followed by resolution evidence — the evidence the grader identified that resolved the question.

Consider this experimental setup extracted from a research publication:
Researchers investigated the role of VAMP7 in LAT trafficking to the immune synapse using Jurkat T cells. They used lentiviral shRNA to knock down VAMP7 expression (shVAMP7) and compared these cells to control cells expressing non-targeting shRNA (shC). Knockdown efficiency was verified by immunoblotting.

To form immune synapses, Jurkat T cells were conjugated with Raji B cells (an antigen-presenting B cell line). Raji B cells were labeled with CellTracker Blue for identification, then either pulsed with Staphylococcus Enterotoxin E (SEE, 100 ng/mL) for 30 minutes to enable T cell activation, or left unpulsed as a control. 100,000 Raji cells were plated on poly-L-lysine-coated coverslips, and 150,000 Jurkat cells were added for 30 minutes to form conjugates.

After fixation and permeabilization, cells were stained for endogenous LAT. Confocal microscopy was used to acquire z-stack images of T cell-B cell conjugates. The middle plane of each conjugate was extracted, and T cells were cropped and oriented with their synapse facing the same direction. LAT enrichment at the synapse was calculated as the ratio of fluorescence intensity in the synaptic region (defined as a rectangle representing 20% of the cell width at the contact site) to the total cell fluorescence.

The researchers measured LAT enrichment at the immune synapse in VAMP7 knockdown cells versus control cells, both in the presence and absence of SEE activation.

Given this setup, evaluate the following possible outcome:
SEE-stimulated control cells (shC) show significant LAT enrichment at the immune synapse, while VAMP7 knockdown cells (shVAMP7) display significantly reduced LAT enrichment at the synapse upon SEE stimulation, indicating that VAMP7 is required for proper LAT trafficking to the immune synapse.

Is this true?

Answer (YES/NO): YES